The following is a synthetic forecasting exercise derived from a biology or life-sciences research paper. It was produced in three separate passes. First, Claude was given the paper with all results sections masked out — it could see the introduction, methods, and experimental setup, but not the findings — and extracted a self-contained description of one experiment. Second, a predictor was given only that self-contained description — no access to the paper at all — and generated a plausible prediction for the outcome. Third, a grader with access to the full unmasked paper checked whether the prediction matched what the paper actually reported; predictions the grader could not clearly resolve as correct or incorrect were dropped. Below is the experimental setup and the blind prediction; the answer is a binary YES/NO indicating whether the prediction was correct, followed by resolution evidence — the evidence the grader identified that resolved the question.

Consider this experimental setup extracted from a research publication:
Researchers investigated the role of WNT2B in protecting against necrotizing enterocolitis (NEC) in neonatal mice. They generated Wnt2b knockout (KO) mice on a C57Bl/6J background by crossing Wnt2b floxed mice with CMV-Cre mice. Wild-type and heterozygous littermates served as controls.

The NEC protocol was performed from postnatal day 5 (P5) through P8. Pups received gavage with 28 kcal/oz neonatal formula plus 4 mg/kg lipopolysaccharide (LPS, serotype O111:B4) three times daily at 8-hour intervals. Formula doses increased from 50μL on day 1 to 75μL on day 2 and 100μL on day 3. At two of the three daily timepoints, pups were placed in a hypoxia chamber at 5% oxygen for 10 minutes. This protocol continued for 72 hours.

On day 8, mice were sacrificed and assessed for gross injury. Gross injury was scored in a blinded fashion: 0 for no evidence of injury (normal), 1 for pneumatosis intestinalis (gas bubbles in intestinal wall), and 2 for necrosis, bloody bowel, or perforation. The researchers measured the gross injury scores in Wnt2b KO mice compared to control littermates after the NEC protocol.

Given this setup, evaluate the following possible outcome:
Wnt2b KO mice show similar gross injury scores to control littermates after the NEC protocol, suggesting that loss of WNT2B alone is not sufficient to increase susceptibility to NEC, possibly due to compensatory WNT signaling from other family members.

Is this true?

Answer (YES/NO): YES